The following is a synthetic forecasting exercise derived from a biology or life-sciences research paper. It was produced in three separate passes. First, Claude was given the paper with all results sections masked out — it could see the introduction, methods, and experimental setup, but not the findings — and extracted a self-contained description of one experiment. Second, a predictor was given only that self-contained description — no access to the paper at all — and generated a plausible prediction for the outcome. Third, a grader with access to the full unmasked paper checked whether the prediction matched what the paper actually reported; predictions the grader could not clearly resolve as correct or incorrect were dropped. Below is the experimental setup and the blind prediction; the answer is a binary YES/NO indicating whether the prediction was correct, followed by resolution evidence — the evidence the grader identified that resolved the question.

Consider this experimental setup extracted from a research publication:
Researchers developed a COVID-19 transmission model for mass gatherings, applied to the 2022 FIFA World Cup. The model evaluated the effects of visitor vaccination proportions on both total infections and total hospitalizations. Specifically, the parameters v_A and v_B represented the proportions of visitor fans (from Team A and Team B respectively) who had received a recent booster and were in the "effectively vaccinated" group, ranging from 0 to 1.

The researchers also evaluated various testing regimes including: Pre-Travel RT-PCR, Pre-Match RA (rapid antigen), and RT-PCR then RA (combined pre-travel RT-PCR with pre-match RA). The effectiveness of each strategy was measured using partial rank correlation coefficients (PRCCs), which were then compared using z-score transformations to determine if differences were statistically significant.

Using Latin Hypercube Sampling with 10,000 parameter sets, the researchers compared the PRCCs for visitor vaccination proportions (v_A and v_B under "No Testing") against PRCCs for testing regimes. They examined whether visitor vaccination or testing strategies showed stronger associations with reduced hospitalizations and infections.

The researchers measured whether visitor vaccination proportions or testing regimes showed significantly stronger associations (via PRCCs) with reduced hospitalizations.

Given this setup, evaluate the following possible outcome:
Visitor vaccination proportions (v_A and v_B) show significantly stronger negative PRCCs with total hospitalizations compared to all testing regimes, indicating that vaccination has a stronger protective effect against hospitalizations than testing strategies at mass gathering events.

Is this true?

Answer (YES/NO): YES